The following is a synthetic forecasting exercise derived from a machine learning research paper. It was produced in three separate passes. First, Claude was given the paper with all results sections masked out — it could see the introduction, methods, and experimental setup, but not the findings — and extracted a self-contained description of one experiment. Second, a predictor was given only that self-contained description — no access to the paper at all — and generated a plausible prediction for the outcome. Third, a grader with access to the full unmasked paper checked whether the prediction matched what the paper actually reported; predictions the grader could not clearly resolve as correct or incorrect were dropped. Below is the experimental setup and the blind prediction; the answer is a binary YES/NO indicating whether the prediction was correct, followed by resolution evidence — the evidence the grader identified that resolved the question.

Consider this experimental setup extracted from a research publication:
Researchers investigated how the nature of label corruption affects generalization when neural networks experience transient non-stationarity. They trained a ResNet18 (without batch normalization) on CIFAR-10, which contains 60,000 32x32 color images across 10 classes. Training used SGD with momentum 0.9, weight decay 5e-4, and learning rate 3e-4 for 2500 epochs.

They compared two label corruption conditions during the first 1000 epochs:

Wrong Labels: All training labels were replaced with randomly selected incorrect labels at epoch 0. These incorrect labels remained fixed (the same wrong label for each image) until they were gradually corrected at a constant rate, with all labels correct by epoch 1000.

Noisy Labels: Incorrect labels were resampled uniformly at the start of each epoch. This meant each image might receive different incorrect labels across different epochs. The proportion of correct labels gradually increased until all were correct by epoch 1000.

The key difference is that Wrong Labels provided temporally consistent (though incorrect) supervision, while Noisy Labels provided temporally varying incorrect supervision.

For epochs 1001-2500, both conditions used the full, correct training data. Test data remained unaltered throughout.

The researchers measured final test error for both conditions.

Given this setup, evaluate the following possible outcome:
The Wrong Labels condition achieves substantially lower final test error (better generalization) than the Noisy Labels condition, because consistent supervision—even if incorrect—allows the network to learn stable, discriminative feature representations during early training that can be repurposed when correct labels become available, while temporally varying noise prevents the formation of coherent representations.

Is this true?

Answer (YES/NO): NO